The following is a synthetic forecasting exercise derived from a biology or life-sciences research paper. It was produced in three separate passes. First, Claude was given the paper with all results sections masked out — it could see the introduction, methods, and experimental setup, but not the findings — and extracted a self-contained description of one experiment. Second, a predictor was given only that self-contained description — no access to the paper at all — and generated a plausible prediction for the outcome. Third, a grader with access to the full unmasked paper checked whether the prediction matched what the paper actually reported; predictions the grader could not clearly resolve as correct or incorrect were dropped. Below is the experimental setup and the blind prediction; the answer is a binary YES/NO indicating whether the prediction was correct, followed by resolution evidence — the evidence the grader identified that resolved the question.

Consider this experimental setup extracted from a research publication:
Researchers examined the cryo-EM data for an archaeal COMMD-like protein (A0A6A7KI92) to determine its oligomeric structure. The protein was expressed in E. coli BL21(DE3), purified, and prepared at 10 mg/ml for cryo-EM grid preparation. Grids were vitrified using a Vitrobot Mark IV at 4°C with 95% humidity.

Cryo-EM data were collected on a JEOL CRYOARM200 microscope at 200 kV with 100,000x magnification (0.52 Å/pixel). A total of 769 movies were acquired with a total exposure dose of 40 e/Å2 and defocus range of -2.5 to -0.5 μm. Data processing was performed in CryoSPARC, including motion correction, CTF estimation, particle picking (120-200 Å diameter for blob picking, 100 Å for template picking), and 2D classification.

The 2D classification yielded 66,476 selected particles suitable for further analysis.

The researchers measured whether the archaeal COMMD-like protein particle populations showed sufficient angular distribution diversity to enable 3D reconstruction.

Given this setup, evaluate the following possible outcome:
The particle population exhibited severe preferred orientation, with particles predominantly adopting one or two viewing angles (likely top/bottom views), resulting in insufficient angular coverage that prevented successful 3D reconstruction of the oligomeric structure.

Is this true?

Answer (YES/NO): YES